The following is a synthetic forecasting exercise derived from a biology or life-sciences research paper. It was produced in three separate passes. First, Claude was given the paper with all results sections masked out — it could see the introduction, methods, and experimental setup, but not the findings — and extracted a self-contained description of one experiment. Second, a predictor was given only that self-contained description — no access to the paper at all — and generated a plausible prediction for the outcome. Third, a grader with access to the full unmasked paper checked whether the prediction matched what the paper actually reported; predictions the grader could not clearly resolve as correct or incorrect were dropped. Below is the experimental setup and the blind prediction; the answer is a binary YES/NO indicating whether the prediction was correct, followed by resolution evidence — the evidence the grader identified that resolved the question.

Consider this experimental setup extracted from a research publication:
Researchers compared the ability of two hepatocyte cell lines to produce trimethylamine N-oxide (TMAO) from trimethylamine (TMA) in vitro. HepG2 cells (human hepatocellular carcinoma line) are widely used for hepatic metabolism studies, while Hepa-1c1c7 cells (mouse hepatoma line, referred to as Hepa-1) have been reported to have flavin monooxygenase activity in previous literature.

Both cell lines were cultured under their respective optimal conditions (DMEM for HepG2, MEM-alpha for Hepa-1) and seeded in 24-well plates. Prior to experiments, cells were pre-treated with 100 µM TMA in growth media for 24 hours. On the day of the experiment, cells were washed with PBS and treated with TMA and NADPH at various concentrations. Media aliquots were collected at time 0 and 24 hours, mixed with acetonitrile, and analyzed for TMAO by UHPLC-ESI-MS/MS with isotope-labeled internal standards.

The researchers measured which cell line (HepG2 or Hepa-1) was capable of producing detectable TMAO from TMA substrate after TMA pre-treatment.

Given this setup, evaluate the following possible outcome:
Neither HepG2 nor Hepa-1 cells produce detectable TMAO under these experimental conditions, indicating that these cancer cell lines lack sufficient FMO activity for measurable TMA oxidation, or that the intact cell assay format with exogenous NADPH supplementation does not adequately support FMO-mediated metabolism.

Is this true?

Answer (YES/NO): YES